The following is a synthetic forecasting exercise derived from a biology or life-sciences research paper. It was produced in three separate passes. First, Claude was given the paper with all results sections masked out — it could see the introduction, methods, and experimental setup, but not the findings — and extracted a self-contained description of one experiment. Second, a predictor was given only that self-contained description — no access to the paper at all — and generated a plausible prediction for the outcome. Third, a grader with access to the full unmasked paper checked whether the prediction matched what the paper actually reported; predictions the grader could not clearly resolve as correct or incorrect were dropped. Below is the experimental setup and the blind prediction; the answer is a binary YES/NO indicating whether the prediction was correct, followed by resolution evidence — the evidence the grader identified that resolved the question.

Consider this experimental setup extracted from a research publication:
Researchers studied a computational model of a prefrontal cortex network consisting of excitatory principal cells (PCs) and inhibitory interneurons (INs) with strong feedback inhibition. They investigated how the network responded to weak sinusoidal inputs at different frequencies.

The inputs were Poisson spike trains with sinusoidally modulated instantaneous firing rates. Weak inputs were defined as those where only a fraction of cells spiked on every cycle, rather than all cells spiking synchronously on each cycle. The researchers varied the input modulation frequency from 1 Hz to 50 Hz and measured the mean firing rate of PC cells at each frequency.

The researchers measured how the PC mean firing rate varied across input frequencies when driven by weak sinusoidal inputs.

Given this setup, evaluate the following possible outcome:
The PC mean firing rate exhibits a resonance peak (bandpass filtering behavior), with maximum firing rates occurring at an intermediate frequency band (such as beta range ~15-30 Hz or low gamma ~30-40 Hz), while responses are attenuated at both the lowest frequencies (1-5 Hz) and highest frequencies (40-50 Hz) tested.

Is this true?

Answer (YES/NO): YES